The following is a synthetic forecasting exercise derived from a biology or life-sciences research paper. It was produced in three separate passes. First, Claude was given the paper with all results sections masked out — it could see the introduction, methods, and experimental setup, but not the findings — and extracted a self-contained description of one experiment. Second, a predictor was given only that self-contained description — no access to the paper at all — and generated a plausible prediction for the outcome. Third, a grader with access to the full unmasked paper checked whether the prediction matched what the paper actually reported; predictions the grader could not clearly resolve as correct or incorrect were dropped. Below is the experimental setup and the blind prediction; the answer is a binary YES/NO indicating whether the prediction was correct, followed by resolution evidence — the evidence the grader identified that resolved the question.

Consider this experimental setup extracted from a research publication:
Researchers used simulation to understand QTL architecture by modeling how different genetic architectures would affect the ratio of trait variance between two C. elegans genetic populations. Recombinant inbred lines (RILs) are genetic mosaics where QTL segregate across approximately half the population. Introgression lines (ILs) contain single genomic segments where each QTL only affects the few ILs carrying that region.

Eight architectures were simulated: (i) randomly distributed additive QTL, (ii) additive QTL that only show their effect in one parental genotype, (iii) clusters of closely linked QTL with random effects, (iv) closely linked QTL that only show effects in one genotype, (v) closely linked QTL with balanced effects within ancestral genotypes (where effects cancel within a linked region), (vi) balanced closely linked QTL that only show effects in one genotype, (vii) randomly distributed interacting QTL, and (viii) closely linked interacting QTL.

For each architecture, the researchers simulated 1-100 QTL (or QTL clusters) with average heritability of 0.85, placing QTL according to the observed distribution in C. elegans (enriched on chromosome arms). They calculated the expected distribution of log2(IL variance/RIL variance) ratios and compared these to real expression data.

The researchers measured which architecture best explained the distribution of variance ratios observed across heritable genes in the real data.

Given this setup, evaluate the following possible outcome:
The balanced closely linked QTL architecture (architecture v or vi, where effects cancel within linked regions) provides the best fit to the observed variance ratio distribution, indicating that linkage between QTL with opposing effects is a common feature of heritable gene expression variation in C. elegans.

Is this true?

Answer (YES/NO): NO